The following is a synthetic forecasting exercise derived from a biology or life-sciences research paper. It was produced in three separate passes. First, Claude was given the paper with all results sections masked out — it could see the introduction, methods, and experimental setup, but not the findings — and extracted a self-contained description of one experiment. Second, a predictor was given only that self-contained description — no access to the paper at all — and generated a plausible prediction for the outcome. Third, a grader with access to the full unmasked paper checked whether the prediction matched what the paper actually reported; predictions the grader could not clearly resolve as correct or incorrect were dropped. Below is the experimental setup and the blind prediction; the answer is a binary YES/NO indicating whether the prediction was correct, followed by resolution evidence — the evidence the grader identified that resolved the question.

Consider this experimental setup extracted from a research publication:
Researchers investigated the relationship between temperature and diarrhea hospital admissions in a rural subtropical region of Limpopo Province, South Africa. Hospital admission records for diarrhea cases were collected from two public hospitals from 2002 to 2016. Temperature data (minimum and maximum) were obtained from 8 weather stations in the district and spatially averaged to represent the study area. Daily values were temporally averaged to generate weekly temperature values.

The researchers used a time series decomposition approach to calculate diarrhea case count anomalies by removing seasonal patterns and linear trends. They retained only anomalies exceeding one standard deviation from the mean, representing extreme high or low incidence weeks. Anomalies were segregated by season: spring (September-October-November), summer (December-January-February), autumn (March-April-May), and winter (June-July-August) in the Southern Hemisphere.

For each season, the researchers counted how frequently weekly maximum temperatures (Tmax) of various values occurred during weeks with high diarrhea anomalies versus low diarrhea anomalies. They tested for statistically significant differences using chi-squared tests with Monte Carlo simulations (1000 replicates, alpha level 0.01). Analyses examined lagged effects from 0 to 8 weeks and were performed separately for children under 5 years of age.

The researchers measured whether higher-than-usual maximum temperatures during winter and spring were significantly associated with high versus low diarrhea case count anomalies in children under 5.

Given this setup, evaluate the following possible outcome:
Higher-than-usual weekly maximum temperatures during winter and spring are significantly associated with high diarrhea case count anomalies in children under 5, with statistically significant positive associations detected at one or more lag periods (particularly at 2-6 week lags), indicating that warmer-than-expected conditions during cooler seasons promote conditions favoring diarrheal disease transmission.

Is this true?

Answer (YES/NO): NO